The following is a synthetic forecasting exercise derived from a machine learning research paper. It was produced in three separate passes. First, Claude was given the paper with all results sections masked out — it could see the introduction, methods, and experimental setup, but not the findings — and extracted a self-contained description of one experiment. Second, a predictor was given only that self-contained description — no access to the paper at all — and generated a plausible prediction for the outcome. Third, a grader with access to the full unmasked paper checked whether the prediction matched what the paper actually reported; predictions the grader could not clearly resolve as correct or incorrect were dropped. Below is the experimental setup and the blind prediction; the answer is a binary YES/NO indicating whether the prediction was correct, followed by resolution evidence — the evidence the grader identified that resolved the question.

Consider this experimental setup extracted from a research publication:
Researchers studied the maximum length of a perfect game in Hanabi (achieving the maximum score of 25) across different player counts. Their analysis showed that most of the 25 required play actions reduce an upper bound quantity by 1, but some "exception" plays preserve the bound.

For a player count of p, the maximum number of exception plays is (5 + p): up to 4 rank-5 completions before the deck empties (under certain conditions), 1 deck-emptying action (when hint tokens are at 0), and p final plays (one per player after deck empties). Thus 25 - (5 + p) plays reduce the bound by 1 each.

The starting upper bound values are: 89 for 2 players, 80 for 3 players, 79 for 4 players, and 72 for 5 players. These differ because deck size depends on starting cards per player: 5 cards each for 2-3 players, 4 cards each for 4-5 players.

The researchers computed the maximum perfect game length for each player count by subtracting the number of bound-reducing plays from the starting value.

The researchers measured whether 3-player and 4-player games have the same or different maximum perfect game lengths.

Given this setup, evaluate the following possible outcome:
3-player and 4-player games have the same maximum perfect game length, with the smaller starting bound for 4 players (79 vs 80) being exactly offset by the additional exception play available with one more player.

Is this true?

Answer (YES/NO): YES